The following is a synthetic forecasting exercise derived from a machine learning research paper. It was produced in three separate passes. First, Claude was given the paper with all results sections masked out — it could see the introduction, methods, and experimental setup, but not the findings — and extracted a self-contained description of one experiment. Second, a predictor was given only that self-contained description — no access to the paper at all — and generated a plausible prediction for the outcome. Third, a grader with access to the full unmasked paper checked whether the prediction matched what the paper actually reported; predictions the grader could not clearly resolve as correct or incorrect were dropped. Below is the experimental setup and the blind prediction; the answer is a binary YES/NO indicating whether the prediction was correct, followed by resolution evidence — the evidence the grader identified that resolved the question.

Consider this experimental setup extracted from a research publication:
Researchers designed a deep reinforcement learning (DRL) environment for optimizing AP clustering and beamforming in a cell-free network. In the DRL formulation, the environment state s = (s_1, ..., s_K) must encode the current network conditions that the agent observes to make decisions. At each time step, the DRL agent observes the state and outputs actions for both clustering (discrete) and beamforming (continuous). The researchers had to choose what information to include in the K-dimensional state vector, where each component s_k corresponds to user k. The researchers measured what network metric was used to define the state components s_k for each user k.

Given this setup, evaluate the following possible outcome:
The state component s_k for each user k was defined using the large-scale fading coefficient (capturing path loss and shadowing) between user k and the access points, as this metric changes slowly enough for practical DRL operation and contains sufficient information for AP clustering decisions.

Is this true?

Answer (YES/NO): NO